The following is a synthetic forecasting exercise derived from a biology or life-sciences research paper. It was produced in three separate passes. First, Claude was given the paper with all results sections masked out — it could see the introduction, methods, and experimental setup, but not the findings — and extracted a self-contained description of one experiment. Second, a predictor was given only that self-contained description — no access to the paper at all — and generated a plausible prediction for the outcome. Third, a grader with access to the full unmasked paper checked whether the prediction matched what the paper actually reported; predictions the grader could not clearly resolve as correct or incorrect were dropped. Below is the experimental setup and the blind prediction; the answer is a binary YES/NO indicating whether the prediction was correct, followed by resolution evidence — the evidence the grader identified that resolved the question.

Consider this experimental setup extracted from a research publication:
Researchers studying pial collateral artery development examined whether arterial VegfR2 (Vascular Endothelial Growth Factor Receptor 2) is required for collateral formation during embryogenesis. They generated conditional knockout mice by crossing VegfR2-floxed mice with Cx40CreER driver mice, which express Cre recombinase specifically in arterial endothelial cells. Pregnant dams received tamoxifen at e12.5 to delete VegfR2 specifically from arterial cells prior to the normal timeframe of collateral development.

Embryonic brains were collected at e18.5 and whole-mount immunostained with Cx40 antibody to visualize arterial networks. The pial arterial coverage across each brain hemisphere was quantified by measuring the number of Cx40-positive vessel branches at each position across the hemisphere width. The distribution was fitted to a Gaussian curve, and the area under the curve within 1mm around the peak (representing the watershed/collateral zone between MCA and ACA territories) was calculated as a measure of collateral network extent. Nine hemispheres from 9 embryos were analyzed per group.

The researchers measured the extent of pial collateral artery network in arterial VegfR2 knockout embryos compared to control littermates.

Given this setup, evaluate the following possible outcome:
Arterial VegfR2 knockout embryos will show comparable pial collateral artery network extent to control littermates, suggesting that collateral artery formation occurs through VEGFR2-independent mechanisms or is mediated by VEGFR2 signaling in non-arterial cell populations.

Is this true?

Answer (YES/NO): NO